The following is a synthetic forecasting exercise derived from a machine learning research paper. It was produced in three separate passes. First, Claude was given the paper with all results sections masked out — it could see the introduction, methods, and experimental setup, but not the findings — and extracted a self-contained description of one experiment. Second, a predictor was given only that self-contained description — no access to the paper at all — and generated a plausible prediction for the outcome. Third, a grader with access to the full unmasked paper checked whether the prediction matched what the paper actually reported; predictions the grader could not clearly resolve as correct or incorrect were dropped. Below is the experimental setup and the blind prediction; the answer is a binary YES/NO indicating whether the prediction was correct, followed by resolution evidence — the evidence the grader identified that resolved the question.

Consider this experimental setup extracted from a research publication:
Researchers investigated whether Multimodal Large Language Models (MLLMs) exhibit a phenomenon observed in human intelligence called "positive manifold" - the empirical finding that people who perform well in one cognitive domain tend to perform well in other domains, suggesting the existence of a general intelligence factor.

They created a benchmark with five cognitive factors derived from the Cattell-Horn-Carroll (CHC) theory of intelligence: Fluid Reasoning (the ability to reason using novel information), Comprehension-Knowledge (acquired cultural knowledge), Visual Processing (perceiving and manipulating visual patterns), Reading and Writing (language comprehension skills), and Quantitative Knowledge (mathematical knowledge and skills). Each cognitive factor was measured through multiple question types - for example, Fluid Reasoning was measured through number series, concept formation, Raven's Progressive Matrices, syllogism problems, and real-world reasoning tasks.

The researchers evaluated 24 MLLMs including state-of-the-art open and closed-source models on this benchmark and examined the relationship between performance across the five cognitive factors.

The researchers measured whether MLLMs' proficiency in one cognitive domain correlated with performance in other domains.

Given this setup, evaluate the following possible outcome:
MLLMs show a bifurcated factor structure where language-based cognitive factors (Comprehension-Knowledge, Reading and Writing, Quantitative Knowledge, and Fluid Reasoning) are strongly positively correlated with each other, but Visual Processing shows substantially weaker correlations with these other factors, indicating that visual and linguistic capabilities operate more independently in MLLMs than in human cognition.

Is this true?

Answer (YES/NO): NO